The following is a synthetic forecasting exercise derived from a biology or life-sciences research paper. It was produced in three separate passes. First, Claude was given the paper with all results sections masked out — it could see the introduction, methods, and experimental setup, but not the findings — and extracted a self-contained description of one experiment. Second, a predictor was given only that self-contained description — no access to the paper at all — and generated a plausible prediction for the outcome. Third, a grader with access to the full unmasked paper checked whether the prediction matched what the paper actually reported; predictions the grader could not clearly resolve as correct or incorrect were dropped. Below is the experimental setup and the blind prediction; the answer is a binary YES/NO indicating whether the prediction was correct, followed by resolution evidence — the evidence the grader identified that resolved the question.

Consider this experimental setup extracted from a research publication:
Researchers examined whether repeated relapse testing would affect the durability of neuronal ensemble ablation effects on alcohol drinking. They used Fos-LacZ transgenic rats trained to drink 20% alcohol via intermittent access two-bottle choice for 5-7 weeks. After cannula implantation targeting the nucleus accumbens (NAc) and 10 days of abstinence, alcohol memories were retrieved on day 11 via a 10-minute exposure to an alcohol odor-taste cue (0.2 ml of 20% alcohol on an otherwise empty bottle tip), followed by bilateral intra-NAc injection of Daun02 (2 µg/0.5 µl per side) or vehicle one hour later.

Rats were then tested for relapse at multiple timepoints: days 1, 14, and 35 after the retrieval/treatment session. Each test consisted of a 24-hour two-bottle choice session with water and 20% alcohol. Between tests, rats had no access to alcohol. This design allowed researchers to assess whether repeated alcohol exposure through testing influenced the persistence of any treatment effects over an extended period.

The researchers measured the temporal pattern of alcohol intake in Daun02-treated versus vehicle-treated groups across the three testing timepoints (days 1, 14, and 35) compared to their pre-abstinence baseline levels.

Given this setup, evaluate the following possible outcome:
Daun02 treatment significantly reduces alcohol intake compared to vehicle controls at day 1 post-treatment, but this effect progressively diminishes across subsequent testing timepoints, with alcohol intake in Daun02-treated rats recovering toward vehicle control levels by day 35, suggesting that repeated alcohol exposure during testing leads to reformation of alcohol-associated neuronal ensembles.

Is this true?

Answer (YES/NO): YES